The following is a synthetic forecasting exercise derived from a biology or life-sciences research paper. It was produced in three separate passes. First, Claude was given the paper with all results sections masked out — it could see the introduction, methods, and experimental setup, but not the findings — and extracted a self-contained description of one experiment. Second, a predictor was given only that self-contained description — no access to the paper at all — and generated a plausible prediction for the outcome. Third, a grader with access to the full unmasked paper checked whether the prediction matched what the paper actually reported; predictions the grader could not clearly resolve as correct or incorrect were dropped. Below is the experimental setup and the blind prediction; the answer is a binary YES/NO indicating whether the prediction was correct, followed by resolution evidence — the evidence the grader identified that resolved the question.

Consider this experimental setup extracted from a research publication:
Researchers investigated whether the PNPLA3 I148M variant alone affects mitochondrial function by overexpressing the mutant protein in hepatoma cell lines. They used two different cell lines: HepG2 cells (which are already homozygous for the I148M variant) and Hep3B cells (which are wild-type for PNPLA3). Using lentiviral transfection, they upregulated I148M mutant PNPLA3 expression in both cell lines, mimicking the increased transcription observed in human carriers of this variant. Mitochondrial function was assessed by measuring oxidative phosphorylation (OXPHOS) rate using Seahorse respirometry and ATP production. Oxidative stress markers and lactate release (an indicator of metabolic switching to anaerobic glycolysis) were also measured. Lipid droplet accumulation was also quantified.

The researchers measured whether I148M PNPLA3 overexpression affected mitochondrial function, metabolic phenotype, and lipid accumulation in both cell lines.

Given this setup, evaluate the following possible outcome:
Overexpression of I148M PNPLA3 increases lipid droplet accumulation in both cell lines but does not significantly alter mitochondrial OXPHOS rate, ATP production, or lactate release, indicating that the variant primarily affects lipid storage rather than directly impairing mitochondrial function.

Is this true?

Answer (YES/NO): NO